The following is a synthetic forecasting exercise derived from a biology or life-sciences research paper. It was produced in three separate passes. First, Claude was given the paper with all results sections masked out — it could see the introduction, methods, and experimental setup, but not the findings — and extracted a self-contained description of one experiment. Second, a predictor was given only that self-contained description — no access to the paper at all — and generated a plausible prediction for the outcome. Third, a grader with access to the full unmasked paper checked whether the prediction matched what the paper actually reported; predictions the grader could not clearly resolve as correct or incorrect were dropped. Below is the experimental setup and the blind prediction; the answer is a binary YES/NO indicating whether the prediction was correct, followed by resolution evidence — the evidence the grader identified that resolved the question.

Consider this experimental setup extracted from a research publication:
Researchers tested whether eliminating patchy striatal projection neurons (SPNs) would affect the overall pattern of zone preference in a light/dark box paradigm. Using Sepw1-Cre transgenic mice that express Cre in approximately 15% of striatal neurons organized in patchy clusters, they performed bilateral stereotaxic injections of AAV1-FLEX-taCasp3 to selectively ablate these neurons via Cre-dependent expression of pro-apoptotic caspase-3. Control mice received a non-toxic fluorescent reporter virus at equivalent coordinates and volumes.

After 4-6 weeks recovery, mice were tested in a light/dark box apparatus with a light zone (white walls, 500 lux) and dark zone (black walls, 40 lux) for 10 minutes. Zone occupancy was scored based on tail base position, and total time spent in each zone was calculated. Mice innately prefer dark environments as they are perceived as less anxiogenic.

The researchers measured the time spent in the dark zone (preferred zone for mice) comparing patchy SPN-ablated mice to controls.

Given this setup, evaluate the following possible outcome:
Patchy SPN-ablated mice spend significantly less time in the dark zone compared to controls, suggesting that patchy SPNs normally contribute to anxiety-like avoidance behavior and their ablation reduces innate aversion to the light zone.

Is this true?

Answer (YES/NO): NO